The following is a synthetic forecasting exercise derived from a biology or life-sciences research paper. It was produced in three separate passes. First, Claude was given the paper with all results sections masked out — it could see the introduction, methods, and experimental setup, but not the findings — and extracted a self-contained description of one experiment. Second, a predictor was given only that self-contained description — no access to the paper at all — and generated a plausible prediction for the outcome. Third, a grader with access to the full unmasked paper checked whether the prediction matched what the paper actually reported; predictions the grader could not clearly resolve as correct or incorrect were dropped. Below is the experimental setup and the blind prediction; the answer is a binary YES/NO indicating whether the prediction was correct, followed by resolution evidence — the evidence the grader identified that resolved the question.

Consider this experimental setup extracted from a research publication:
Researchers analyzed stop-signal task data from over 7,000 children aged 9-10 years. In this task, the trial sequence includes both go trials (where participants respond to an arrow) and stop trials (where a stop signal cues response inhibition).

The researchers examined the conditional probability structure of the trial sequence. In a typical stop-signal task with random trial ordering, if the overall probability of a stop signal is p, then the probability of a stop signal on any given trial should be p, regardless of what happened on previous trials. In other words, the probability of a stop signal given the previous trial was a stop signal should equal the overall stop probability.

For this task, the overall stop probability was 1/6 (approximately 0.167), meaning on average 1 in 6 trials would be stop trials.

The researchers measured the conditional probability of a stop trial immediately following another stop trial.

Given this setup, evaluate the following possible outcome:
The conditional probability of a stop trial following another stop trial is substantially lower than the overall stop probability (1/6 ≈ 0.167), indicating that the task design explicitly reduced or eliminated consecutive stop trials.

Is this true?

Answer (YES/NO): YES